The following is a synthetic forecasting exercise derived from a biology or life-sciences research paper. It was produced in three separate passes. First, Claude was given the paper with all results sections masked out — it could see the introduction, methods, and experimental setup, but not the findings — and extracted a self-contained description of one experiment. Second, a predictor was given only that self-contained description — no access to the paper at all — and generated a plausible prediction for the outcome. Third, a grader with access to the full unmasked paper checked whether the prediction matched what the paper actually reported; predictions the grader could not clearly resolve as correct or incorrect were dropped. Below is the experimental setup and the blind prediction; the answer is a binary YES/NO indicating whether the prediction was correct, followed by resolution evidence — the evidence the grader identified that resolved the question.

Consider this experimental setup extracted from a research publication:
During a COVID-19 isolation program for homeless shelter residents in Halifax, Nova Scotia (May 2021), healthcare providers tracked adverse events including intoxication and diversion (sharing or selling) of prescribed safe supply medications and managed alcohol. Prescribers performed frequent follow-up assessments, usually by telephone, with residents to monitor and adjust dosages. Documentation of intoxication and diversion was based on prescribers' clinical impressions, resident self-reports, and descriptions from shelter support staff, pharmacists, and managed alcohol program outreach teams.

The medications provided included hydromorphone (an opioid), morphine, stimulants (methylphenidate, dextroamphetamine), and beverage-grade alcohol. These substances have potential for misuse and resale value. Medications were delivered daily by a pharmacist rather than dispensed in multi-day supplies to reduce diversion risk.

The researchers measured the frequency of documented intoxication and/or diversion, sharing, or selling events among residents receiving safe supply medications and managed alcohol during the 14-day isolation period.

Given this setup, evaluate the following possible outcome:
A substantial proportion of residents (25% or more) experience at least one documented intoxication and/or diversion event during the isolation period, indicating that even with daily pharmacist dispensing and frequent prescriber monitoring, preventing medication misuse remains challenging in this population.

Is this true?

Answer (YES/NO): NO